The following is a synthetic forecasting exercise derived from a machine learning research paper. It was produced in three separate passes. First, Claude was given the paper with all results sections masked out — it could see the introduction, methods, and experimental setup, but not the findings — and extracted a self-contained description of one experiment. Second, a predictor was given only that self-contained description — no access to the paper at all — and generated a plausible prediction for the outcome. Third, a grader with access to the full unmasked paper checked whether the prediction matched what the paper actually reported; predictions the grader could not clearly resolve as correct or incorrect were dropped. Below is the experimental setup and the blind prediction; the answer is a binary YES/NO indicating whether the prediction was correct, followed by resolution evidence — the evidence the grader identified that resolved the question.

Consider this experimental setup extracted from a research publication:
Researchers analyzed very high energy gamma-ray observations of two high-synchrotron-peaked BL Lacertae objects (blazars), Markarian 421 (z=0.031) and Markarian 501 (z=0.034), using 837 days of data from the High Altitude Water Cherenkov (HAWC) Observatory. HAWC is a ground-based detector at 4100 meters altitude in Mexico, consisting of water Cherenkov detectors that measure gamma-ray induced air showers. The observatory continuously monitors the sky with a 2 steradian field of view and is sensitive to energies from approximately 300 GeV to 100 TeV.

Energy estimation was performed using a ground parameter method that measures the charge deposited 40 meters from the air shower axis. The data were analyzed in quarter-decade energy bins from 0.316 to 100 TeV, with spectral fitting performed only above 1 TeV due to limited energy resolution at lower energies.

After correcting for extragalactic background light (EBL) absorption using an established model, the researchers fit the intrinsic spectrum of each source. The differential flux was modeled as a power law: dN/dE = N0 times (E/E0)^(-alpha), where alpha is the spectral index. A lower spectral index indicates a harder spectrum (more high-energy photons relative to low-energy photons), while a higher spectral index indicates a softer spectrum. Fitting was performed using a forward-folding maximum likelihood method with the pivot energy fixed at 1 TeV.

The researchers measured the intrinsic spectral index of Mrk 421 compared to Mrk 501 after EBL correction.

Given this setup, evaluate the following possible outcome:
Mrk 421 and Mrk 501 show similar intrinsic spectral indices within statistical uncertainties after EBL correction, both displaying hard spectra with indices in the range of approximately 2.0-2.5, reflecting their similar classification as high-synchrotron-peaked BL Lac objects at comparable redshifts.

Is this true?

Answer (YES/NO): NO